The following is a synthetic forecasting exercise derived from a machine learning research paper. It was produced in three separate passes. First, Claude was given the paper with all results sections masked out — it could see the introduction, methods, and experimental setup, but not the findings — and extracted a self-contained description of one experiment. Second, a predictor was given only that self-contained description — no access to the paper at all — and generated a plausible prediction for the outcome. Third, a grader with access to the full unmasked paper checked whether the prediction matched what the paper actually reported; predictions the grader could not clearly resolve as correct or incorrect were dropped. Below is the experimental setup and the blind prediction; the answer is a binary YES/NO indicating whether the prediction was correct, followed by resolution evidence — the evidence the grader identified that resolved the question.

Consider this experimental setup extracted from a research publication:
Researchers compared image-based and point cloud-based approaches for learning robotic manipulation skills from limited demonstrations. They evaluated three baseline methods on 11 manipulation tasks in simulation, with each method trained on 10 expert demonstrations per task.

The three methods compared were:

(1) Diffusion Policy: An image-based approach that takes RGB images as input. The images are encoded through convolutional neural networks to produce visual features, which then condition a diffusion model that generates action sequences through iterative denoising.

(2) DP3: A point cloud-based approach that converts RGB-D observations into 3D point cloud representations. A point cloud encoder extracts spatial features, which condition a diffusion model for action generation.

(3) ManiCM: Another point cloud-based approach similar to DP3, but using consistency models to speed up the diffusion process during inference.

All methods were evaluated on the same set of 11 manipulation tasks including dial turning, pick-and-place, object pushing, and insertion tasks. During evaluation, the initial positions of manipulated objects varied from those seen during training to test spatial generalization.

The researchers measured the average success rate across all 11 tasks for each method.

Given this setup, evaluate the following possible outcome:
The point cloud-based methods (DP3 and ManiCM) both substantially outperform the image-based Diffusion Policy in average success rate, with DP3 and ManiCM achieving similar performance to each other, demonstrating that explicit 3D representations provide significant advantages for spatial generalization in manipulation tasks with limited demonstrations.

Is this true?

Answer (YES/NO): YES